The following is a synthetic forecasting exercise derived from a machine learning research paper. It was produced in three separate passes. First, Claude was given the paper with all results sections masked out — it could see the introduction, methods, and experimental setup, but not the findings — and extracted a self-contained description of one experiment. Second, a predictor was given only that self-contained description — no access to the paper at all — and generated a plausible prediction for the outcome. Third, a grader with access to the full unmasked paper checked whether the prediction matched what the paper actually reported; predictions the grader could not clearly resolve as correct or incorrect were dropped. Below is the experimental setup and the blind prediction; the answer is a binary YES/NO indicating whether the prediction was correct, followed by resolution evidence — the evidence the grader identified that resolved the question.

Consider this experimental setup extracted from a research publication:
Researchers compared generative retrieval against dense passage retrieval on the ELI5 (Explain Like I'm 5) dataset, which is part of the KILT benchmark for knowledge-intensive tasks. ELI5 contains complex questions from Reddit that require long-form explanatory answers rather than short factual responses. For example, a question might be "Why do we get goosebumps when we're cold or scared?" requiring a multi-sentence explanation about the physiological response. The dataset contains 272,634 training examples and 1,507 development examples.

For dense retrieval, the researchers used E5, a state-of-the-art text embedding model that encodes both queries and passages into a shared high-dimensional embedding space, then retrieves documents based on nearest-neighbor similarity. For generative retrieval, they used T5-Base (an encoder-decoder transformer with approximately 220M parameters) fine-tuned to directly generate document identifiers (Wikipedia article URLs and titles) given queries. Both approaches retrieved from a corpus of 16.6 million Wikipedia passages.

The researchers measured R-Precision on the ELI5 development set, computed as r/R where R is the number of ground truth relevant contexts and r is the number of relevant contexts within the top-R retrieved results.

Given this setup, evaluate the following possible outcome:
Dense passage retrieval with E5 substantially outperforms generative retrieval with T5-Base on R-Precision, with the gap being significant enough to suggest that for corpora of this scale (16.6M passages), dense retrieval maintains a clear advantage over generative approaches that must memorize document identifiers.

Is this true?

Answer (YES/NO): NO